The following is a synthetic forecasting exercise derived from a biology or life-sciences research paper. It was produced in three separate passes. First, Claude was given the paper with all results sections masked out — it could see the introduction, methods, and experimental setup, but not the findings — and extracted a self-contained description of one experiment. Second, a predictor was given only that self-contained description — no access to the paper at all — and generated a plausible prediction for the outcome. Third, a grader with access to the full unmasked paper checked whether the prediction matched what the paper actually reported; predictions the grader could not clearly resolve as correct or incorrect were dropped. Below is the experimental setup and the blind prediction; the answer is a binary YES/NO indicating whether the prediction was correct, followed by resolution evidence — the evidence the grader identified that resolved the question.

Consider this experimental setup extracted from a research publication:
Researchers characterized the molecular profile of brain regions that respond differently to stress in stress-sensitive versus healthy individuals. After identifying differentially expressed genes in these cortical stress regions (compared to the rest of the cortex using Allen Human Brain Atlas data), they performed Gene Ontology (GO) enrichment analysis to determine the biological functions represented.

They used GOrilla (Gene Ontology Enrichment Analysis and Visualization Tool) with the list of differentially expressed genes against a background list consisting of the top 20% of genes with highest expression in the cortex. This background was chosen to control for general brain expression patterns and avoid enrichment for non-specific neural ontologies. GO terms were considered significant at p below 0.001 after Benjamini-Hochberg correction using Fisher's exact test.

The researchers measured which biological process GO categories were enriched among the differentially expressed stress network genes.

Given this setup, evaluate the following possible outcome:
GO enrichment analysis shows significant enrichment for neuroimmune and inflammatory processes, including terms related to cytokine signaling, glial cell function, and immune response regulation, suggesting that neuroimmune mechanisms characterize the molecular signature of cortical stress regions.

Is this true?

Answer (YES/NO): NO